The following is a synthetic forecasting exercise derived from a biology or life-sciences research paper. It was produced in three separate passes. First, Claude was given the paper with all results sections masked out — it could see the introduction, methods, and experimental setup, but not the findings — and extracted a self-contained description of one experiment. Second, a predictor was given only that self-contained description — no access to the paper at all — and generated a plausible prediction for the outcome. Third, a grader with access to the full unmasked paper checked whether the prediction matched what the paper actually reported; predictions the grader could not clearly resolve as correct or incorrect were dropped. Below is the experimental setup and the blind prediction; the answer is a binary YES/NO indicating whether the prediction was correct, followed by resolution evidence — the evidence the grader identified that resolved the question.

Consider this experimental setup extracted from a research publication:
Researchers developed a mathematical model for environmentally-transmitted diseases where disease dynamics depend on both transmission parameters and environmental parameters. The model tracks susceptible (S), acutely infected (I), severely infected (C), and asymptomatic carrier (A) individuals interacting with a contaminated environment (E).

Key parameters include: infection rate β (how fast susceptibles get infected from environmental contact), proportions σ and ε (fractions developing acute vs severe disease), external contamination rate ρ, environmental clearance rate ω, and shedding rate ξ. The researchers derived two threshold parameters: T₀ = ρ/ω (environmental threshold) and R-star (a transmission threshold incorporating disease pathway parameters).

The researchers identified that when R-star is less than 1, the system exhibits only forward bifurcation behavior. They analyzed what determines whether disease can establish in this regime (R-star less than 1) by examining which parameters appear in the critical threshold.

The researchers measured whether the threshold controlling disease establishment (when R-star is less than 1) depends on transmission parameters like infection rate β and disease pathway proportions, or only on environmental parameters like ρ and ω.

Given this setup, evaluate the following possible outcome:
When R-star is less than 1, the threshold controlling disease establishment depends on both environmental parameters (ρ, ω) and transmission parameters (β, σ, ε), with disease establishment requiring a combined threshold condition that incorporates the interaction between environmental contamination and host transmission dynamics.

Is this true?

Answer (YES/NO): NO